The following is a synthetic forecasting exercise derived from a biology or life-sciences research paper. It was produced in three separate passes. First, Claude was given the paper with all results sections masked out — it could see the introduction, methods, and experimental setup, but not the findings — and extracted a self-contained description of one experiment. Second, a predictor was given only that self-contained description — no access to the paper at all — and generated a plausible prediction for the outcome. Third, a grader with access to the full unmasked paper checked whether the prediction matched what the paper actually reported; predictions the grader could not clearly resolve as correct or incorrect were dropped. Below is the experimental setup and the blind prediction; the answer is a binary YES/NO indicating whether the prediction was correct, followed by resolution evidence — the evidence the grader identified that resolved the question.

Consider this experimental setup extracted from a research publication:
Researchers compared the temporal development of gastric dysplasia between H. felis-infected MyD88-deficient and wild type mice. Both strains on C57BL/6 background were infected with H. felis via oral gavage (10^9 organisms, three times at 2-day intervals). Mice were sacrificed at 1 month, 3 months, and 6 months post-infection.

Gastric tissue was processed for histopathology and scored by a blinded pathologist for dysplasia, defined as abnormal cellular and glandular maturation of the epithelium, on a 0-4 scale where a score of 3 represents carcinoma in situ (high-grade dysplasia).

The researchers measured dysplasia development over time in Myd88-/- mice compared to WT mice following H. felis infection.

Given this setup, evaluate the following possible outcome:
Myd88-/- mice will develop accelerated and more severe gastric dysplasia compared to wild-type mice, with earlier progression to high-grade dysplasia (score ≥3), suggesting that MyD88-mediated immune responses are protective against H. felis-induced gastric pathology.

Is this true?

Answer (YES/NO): YES